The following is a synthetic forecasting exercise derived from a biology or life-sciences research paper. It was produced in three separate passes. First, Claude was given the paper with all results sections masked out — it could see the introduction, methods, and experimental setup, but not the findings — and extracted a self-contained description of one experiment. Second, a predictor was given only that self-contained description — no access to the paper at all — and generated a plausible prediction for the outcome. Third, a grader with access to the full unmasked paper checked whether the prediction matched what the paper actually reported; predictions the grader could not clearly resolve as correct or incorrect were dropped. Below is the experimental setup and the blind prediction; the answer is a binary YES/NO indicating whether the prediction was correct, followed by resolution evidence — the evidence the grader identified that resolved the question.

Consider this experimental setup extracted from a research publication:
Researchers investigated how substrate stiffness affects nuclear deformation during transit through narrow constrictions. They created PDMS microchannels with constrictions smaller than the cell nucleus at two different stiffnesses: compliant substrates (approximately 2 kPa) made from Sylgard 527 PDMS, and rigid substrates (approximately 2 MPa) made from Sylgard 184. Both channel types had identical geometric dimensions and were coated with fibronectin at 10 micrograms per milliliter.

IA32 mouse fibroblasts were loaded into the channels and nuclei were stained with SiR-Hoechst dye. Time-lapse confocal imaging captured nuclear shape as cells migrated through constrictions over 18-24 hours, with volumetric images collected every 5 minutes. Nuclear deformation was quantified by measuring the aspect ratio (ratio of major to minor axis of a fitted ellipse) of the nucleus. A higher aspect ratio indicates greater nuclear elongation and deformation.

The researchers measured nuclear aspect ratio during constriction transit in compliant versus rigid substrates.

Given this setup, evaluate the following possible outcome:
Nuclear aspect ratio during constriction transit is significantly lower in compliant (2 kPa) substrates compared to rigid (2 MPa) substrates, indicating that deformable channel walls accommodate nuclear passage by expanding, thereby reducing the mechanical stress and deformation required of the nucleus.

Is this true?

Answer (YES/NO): NO